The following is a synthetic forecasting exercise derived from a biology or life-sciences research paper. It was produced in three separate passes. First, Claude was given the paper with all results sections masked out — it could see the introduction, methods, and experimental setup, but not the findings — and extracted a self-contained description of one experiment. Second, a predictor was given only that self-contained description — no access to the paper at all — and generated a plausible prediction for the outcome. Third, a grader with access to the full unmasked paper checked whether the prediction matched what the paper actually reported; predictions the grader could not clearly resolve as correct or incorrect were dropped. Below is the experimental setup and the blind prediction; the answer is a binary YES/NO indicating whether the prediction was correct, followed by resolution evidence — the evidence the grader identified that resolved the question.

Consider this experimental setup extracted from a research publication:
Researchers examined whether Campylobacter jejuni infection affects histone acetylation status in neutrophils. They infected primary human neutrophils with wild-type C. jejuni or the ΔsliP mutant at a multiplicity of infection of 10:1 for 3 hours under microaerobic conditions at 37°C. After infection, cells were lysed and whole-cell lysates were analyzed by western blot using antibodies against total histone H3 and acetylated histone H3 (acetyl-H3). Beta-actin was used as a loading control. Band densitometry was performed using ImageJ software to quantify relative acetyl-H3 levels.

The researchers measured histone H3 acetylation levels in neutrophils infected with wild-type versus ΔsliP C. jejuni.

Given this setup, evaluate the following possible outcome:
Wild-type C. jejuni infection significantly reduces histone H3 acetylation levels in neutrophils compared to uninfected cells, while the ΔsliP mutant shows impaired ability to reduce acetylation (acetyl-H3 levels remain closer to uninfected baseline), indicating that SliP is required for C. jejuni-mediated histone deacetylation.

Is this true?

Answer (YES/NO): YES